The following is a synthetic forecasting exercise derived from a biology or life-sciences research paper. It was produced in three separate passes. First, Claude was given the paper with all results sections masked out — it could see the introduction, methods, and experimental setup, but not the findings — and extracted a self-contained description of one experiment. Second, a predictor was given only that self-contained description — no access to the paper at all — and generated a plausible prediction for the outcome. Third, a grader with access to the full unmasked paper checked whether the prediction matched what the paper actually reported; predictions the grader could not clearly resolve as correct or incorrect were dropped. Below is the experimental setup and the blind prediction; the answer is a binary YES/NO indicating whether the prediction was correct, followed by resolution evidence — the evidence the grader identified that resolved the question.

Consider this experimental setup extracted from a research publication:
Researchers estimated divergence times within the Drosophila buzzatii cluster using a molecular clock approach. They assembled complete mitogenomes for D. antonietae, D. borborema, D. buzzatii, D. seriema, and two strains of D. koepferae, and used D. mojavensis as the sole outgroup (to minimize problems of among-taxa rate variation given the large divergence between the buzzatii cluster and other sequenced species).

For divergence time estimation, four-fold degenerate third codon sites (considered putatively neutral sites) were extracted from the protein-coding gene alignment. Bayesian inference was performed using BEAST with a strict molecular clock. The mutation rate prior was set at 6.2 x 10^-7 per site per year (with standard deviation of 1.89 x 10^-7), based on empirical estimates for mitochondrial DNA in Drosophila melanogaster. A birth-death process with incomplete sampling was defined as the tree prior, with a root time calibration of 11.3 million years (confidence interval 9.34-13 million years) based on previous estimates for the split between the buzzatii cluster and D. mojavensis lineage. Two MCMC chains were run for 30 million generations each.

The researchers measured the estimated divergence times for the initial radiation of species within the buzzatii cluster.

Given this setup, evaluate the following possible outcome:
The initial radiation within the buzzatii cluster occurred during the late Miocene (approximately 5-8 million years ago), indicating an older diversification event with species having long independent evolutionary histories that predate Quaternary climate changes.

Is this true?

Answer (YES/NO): NO